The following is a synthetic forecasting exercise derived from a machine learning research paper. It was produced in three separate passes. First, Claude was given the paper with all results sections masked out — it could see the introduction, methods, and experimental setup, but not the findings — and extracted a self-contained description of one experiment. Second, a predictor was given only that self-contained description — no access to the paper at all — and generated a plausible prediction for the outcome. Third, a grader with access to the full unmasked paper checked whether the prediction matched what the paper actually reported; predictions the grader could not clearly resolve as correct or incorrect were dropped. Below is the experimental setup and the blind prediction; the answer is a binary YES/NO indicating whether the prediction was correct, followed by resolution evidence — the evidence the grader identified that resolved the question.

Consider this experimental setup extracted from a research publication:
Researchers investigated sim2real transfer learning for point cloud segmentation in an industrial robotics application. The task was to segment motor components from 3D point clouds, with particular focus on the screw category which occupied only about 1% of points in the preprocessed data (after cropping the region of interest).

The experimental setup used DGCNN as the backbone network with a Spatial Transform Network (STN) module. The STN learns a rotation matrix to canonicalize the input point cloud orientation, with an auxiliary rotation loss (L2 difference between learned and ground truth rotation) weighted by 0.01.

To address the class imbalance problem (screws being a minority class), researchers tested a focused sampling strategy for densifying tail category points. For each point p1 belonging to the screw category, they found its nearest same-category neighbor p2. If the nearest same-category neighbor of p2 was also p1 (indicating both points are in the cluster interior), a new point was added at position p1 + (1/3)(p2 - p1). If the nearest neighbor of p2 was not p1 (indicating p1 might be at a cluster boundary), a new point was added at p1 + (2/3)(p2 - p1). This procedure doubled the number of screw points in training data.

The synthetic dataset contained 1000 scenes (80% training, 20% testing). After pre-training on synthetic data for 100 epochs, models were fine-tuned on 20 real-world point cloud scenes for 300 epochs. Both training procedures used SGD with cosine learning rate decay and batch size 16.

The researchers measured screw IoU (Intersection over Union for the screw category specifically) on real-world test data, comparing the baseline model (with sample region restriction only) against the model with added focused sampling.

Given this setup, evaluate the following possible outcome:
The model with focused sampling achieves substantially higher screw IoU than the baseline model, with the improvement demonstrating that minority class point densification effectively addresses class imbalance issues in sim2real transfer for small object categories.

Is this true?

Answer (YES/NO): NO